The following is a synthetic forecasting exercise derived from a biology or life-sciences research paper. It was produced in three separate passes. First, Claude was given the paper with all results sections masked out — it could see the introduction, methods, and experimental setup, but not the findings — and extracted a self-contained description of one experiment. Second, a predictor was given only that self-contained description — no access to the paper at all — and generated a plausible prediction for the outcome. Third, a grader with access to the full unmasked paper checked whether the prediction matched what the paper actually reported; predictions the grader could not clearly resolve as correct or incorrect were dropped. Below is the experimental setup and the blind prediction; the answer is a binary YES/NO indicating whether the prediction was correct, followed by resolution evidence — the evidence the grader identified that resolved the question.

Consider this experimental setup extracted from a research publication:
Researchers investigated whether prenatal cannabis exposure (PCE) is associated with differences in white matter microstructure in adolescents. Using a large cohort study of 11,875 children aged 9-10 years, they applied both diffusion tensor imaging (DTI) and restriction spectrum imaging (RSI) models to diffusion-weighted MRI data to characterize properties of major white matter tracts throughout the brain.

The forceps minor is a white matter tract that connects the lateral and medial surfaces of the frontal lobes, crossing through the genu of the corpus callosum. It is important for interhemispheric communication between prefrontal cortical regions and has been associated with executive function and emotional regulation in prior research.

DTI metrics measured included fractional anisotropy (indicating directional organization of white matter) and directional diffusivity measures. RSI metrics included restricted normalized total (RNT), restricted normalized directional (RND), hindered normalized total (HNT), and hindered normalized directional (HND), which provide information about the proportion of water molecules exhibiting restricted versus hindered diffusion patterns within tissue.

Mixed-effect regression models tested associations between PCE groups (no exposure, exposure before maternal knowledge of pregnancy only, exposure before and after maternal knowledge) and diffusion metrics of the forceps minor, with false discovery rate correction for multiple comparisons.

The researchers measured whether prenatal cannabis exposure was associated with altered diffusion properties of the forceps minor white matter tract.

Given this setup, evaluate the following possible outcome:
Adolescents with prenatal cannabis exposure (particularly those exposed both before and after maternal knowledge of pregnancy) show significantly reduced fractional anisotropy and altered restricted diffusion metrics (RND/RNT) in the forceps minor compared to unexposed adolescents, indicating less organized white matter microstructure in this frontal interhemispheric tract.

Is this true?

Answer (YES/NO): NO